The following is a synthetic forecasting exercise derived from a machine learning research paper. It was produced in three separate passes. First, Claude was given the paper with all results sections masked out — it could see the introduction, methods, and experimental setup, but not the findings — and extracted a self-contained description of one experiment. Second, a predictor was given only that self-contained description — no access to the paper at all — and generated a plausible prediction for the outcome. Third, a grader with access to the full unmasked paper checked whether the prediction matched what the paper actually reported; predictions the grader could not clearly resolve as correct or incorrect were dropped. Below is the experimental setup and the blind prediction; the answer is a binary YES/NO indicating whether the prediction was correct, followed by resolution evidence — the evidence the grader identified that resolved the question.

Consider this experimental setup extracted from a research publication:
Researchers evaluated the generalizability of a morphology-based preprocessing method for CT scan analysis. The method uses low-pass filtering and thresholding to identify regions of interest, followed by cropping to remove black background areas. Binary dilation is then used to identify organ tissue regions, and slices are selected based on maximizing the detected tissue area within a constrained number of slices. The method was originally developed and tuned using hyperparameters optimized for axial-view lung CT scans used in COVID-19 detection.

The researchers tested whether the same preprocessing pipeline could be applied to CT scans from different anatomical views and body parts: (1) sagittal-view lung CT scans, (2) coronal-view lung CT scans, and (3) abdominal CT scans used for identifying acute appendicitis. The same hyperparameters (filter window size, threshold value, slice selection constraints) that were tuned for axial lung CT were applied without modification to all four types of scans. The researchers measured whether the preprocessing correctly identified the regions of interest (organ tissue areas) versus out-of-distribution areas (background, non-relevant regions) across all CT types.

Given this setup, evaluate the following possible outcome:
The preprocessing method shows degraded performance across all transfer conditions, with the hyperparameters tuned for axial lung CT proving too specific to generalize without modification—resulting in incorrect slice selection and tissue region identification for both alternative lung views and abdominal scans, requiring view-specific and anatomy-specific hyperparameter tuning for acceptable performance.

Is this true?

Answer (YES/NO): NO